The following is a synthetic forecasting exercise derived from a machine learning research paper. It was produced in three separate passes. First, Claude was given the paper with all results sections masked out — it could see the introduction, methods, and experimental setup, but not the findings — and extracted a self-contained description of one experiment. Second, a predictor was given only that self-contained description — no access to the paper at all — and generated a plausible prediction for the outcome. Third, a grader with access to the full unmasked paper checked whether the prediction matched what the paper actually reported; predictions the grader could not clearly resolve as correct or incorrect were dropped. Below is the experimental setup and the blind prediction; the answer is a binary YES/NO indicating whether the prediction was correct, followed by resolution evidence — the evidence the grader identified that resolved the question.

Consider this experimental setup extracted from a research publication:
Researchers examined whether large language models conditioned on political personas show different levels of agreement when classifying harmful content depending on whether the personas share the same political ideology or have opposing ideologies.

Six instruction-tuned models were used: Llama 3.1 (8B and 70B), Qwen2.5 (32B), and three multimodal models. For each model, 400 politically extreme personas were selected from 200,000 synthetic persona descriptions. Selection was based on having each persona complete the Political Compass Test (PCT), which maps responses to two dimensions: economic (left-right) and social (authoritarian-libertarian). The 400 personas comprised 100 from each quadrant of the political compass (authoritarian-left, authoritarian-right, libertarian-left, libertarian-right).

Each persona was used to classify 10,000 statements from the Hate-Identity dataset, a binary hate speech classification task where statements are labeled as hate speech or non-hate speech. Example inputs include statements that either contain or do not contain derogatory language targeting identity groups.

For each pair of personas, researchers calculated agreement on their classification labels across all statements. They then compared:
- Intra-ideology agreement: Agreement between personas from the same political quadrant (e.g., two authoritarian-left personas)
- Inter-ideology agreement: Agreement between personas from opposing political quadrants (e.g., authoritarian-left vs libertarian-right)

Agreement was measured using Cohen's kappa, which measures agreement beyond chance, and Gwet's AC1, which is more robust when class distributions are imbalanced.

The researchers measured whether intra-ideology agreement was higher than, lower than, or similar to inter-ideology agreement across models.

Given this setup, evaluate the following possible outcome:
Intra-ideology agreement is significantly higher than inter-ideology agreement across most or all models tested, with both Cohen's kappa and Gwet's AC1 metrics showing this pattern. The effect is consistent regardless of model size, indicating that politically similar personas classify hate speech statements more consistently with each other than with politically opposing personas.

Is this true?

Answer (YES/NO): NO